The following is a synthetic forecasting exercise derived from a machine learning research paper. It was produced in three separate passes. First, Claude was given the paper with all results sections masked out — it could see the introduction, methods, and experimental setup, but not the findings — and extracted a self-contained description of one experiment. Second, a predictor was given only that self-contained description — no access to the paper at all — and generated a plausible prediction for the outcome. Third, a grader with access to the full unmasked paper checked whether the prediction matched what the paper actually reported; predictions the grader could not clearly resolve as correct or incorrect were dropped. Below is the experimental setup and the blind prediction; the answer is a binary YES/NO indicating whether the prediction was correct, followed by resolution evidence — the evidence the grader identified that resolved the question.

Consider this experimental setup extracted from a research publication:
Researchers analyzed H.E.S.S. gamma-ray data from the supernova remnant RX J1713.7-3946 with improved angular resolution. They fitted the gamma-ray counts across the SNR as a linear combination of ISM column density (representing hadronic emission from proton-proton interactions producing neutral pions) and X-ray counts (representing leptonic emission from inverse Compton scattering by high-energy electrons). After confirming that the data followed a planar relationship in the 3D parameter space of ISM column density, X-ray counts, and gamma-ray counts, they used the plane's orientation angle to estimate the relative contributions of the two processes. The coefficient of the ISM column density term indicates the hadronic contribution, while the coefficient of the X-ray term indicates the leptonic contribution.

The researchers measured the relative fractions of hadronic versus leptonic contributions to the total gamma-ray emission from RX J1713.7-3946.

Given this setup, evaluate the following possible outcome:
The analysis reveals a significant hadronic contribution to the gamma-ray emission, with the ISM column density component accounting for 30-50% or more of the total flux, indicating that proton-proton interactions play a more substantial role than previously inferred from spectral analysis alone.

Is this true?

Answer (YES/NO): YES